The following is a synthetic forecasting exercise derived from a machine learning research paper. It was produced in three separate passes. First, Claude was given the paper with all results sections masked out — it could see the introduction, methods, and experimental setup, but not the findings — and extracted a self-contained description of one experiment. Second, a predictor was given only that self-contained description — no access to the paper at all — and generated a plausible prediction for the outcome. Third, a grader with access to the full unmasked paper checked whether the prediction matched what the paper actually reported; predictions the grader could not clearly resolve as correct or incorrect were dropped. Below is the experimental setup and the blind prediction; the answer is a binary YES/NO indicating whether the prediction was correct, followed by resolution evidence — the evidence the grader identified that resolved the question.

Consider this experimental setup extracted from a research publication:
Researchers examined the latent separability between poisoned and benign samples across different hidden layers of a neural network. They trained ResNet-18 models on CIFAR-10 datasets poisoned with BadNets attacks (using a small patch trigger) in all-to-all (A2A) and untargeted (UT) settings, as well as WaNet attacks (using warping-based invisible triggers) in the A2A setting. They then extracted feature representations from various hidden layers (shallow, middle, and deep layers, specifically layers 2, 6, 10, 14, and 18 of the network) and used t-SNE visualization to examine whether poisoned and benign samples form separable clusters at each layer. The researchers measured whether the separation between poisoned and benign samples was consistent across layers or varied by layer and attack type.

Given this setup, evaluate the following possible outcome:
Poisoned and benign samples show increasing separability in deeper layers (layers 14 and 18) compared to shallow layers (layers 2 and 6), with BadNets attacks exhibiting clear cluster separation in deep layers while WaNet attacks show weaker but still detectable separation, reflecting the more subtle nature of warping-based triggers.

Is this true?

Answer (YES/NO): NO